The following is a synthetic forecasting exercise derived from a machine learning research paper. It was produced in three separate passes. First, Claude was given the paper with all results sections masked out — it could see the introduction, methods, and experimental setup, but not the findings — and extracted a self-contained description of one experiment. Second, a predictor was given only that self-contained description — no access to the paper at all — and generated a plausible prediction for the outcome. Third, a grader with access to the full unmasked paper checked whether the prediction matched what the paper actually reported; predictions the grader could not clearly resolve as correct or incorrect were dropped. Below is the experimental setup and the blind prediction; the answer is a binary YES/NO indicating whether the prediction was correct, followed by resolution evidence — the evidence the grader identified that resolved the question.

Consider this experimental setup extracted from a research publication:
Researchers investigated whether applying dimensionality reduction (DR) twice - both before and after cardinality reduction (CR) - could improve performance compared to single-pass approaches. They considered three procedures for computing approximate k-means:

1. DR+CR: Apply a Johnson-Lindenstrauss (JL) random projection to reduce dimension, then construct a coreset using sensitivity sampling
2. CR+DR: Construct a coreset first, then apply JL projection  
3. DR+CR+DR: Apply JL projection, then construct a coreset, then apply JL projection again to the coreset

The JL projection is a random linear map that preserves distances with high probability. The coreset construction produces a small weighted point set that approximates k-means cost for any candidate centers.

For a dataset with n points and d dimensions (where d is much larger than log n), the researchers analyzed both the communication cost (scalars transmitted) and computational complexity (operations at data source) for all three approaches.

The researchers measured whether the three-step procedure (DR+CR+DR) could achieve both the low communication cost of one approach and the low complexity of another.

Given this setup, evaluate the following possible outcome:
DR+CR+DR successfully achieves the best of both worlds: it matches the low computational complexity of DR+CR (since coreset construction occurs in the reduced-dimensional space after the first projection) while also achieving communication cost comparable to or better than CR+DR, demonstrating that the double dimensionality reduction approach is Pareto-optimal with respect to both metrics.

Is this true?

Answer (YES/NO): YES